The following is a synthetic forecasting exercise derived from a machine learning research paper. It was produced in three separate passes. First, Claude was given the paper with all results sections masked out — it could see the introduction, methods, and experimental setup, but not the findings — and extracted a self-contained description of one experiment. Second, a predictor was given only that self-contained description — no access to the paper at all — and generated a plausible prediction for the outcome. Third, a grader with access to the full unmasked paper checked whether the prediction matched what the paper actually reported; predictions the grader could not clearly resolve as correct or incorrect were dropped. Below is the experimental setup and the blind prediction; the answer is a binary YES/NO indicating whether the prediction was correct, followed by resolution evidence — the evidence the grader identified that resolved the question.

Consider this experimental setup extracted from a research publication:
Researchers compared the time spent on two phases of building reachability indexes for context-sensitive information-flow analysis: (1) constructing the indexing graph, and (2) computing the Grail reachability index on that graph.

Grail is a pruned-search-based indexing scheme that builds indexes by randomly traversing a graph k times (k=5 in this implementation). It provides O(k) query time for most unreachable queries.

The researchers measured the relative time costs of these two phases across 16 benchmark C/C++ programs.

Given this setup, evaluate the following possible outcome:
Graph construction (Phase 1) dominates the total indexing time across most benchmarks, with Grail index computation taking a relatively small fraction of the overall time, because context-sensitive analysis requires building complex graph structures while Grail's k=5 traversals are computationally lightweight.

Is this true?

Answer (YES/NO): YES